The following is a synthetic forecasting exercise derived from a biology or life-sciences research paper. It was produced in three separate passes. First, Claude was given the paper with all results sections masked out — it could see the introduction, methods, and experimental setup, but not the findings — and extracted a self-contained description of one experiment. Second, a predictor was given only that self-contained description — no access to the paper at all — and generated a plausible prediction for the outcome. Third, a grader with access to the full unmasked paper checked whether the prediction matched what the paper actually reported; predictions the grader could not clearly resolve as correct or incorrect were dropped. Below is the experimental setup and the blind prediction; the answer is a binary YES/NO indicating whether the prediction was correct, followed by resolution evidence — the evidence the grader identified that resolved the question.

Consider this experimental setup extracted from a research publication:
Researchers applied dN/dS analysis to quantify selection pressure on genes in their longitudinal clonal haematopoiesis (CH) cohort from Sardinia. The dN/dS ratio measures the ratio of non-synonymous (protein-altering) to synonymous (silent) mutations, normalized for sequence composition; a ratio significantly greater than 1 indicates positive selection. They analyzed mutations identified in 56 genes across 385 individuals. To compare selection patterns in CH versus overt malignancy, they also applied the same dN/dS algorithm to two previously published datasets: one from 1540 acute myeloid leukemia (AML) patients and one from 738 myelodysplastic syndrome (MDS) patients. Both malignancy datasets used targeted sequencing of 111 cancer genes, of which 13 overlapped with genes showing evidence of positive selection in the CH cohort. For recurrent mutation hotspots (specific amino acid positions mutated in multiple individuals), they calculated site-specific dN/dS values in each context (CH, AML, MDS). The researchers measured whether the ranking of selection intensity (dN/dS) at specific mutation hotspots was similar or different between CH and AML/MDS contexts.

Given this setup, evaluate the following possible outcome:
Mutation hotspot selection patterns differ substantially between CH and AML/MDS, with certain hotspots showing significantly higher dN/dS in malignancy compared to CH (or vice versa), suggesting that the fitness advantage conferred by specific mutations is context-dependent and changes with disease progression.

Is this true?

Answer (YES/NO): NO